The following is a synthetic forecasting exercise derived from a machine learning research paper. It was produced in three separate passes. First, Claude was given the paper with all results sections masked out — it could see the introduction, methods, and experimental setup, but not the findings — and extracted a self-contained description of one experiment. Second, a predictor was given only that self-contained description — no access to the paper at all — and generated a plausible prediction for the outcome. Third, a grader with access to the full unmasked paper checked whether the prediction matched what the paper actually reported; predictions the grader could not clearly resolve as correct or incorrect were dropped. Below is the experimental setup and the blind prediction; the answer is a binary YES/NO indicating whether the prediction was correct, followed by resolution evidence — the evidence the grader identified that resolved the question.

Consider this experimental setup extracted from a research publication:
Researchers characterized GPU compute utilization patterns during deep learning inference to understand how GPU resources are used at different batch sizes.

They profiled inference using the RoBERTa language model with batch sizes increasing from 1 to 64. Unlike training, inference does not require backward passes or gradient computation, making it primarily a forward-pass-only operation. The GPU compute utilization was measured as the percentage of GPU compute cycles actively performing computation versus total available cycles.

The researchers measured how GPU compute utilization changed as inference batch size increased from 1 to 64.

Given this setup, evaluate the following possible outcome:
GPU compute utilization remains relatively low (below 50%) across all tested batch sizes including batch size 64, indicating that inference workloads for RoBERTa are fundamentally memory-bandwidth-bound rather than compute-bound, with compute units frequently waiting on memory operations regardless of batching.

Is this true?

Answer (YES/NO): NO